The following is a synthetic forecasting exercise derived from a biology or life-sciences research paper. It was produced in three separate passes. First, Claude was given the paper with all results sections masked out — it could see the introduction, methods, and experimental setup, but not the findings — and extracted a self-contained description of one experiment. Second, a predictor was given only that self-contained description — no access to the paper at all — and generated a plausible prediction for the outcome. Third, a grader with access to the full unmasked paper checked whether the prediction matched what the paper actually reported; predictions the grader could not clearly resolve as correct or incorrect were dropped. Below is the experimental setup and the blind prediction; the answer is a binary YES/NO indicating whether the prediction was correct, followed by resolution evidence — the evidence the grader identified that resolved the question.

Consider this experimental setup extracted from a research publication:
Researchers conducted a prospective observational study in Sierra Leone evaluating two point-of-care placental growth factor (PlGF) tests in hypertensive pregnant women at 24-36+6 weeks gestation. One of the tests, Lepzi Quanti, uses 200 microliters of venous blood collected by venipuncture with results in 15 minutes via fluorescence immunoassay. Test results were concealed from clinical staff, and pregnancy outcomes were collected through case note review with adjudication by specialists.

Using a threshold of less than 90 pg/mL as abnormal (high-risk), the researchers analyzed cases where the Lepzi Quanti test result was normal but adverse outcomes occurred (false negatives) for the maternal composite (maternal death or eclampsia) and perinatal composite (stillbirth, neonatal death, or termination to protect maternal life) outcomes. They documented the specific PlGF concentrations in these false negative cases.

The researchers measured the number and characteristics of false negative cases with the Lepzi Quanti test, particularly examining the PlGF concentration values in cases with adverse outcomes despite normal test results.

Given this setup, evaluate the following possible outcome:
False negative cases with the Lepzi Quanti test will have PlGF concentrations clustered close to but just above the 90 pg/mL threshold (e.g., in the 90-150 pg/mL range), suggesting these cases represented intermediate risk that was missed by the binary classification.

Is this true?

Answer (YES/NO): NO